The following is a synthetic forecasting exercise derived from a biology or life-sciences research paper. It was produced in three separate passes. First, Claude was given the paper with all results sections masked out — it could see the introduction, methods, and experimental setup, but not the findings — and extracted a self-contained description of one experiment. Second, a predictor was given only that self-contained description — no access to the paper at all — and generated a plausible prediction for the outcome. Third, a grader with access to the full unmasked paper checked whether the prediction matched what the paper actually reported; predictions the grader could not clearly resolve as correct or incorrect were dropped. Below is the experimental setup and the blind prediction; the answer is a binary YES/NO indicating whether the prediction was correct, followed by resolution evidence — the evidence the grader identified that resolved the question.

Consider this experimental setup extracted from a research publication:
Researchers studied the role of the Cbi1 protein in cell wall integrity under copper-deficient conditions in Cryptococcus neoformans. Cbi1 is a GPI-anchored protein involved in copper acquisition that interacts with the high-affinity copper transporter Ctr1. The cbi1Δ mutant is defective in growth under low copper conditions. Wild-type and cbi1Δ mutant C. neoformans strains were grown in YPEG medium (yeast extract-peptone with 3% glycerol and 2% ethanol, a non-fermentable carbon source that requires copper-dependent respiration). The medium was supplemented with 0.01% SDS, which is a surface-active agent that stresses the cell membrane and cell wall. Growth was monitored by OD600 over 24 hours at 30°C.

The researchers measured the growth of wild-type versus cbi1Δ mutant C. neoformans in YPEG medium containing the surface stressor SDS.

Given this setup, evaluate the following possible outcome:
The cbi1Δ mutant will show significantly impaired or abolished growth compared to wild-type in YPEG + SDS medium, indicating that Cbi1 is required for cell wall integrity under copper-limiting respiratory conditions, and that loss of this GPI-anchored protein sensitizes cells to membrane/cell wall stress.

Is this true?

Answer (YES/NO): YES